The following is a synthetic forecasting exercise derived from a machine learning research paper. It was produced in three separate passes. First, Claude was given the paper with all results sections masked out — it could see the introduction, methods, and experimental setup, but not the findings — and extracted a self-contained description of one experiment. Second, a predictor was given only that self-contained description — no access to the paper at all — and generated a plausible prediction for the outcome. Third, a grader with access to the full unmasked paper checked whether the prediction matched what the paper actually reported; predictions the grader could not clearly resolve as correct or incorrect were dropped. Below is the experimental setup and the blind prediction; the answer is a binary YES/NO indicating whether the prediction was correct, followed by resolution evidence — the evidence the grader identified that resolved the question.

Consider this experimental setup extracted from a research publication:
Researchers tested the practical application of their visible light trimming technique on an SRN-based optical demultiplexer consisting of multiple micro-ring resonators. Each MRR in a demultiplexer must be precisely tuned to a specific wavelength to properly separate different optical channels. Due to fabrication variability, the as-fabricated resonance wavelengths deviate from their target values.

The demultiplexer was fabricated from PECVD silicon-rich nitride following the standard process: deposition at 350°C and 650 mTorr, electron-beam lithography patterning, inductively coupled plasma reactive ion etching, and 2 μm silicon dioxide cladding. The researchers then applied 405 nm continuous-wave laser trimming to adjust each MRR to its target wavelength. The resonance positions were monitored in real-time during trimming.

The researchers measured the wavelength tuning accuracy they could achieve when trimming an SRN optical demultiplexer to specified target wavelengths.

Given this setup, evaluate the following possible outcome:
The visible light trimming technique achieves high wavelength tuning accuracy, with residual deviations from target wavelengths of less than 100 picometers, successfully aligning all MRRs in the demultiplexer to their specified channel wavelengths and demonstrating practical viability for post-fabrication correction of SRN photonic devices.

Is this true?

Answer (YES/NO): YES